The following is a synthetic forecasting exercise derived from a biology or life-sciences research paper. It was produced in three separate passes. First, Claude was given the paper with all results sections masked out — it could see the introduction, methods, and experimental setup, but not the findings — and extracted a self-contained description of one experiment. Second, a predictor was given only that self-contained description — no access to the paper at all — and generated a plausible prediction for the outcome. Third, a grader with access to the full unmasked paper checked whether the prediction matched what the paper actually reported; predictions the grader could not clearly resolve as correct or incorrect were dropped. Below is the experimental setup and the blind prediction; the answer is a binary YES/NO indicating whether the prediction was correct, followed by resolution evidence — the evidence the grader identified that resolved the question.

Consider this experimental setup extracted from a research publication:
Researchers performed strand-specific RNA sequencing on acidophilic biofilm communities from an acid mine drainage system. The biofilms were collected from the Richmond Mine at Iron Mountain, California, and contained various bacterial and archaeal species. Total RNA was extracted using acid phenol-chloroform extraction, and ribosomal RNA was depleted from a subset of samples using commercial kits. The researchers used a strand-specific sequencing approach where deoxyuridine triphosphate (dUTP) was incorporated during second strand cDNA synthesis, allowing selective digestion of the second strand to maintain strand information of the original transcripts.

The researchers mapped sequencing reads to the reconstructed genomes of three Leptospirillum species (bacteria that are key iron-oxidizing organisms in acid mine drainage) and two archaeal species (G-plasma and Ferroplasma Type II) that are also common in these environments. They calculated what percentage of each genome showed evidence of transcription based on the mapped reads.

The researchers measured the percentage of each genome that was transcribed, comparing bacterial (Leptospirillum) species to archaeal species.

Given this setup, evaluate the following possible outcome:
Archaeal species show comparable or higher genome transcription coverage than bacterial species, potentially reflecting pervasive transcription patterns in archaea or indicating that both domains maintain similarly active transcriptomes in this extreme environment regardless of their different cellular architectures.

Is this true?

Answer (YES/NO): NO